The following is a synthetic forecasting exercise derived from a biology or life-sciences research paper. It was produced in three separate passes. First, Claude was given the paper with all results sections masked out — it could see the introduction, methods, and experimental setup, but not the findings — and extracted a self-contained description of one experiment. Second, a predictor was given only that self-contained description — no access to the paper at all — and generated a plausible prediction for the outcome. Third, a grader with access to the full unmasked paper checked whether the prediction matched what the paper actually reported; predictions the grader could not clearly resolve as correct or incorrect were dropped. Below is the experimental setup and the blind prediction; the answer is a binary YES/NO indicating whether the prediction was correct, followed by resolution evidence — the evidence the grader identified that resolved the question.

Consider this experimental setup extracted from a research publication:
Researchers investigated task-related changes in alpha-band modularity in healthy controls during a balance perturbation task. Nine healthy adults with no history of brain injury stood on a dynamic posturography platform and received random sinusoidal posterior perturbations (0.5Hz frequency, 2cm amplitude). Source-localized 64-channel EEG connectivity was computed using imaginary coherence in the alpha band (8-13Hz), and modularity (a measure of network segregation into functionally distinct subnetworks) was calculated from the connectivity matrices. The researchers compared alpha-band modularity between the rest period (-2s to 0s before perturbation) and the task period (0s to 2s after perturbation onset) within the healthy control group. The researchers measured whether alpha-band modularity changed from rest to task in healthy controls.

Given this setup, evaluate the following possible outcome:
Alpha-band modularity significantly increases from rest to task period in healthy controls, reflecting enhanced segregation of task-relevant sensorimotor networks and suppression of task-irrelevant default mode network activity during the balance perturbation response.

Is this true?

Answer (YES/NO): NO